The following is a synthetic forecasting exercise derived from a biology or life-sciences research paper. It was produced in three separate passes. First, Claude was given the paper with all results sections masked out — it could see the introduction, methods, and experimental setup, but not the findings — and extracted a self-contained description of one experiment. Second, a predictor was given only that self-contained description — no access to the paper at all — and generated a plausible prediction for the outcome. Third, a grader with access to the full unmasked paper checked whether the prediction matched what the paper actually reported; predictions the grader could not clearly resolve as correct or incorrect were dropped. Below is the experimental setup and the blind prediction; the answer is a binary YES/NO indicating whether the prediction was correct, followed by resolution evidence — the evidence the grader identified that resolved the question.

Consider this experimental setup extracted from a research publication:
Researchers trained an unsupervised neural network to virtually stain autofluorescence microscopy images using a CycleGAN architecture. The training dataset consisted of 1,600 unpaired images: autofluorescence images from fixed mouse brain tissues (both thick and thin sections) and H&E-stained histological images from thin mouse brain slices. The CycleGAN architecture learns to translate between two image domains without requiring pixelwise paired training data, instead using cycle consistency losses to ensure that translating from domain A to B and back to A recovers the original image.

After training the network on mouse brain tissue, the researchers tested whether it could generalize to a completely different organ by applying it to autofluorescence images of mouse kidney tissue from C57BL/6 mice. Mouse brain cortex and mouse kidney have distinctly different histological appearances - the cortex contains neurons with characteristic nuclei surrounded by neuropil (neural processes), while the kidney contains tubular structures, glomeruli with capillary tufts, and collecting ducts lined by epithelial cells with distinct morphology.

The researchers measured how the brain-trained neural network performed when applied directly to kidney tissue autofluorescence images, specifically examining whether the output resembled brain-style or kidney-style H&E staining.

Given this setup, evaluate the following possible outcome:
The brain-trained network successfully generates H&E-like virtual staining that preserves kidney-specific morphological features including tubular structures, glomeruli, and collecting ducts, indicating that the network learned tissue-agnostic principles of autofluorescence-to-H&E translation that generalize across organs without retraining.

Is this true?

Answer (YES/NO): NO